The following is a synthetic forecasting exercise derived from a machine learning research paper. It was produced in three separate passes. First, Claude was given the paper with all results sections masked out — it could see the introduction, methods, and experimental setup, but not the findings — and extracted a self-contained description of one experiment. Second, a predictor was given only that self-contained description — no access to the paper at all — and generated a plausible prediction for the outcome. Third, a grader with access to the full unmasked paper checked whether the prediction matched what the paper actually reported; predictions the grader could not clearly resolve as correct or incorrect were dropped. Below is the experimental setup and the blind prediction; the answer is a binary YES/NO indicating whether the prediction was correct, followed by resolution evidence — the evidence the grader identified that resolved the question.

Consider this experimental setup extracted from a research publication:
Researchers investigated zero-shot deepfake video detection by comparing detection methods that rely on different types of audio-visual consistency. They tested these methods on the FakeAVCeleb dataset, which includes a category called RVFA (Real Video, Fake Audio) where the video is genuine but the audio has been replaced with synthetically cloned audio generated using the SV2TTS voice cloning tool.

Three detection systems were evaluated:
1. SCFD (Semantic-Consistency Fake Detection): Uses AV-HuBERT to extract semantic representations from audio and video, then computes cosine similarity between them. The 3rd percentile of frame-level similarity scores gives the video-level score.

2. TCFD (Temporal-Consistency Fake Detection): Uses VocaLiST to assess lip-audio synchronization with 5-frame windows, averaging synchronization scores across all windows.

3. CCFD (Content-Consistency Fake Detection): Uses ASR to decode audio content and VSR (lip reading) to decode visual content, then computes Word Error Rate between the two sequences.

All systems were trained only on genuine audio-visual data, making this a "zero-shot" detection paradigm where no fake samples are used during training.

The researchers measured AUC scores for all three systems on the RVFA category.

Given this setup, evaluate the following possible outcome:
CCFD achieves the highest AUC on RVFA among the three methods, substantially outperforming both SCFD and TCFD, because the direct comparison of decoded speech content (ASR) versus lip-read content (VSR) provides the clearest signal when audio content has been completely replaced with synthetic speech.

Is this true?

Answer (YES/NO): NO